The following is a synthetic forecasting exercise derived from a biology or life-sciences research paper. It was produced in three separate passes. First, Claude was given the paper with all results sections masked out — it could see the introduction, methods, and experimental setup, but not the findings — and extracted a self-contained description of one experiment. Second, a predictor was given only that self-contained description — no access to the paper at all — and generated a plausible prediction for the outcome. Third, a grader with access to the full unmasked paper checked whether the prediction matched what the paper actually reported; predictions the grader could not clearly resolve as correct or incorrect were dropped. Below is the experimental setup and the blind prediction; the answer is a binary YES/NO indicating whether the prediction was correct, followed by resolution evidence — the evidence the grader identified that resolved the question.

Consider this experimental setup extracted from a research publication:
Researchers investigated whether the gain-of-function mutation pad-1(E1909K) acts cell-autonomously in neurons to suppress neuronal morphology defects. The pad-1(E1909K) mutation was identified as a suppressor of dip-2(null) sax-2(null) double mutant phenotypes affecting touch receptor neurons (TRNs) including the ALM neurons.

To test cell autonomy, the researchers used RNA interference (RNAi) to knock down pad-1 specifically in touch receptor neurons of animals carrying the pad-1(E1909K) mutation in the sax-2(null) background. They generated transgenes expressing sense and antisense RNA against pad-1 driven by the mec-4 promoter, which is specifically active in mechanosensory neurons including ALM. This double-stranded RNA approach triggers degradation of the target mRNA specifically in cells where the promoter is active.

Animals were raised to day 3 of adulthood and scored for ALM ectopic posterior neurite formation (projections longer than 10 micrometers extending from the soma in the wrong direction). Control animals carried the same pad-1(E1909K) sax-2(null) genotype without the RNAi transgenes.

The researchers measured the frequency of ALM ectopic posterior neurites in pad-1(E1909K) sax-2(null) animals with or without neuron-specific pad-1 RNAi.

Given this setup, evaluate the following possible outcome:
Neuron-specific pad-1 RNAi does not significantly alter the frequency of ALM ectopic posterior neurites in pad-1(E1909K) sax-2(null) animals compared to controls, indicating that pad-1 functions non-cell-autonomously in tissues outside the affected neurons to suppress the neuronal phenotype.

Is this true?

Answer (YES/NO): NO